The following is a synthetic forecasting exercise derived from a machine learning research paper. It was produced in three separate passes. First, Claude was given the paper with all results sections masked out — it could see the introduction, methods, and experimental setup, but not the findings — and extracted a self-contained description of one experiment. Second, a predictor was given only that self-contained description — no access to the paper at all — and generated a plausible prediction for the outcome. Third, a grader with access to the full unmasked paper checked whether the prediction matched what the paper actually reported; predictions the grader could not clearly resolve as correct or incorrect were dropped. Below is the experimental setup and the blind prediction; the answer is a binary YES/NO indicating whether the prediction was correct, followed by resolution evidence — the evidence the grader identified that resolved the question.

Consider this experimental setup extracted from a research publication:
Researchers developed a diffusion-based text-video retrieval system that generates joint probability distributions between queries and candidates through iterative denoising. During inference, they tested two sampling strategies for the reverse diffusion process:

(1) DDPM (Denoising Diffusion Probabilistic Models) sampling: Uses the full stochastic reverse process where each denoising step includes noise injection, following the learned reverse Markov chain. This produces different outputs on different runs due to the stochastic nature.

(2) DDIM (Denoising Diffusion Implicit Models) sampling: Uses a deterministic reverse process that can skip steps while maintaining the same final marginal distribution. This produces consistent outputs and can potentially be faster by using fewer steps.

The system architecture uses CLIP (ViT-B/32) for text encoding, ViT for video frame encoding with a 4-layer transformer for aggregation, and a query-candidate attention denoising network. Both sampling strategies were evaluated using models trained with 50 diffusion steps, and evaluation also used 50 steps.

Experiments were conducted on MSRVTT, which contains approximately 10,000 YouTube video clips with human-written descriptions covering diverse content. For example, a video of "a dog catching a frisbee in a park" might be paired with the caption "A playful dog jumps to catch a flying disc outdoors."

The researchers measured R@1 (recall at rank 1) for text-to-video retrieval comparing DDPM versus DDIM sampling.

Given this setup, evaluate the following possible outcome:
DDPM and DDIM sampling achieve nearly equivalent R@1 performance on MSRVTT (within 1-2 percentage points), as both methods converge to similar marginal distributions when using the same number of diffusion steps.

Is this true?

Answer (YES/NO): YES